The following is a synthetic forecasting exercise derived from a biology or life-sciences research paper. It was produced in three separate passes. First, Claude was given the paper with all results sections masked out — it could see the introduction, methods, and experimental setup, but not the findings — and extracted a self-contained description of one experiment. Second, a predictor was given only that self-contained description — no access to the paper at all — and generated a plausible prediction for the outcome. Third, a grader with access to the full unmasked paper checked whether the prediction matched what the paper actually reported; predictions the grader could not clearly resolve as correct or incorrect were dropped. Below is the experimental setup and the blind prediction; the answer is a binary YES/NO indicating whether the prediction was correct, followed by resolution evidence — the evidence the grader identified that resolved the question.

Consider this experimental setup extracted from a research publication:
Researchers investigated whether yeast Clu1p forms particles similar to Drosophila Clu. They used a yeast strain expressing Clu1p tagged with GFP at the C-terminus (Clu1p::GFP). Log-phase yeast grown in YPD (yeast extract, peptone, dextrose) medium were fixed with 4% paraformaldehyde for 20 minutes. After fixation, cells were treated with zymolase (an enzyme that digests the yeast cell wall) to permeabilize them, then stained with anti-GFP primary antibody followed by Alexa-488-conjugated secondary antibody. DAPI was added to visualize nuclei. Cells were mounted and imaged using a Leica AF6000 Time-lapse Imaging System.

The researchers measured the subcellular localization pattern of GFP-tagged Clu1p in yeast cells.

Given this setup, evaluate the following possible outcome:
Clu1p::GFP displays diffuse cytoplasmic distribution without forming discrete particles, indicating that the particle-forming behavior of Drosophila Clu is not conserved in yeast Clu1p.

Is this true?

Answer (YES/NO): NO